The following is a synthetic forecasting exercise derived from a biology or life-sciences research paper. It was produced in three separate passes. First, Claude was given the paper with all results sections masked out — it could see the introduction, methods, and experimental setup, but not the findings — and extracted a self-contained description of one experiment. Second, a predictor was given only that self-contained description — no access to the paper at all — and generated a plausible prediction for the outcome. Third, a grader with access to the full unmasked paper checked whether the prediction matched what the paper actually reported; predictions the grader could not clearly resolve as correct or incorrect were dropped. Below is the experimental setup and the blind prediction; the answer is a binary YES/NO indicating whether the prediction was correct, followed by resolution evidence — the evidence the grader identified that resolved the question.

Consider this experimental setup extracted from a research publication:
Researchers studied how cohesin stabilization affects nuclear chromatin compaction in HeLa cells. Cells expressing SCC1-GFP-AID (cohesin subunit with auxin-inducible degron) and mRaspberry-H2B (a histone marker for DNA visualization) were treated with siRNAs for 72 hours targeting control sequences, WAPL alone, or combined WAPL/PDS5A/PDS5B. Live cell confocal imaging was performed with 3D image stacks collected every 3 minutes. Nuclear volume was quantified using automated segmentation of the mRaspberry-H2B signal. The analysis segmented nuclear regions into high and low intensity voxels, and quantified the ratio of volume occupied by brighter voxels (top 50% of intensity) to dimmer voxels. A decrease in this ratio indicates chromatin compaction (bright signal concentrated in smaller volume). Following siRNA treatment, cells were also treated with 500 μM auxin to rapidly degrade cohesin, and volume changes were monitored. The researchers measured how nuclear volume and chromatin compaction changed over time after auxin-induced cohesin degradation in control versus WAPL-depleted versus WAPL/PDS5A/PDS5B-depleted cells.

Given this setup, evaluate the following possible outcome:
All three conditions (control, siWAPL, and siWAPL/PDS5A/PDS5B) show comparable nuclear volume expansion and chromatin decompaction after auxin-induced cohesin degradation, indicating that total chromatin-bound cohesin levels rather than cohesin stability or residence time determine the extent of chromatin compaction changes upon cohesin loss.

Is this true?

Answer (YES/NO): NO